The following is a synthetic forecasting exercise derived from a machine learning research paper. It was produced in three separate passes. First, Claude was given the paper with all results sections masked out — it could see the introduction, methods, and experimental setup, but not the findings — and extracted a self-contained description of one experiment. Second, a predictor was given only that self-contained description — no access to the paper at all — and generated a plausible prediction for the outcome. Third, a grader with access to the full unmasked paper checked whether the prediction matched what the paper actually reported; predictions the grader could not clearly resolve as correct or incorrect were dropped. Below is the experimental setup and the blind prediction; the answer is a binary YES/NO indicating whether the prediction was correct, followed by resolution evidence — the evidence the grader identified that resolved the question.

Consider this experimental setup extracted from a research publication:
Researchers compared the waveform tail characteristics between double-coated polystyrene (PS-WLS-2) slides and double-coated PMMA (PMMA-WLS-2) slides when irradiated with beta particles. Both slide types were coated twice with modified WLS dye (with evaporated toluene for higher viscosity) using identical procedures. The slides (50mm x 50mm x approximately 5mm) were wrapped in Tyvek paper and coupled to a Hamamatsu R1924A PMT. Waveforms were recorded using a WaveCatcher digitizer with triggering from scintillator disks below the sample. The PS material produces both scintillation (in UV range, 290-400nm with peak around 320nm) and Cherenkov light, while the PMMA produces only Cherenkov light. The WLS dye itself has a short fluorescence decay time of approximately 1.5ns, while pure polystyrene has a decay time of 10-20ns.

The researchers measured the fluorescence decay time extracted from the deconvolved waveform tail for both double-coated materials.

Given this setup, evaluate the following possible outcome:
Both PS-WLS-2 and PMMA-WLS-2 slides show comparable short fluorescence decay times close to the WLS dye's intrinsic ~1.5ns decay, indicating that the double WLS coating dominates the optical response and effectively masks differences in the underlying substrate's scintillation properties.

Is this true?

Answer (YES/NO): NO